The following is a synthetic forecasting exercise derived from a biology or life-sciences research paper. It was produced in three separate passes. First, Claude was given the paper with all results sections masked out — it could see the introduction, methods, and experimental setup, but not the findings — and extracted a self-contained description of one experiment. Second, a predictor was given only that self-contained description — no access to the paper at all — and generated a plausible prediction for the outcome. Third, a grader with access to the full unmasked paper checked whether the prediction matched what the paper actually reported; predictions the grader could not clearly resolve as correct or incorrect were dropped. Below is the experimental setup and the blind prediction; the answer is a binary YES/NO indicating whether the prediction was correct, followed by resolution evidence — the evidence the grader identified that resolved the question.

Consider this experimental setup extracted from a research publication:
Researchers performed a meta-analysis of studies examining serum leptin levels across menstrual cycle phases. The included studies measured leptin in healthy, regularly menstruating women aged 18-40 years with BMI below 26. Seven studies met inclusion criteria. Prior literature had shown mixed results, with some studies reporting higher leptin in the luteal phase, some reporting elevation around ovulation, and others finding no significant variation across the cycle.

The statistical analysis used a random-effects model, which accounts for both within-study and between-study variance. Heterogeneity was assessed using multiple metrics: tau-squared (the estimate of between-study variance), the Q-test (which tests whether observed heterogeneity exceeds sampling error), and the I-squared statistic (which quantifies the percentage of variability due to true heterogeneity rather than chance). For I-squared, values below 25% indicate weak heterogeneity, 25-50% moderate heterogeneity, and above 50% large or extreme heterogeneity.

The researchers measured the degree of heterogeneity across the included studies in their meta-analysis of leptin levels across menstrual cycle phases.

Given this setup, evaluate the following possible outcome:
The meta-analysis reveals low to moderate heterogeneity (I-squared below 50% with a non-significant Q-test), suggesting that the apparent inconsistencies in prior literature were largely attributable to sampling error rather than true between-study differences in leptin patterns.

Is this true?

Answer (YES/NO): NO